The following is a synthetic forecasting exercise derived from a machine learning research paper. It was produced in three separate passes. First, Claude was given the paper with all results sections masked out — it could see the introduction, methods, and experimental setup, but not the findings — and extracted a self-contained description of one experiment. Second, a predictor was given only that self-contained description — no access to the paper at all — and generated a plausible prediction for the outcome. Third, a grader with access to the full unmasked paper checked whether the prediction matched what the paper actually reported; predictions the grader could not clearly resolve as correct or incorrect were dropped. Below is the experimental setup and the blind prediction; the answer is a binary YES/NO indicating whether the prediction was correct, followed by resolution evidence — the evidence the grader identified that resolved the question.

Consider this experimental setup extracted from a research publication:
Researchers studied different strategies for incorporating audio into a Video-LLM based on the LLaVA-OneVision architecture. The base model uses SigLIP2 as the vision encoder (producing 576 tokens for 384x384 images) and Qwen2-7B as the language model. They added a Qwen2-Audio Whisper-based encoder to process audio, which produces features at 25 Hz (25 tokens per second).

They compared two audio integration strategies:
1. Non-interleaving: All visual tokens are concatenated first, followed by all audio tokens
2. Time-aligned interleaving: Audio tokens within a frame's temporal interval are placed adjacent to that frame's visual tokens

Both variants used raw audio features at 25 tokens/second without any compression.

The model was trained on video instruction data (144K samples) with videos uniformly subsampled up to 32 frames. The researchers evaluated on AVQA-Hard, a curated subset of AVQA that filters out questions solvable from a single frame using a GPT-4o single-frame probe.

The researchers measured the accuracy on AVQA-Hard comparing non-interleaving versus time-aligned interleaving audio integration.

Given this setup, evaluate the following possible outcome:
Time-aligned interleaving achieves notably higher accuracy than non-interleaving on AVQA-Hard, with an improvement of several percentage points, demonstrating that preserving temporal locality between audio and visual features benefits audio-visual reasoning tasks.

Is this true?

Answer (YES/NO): NO